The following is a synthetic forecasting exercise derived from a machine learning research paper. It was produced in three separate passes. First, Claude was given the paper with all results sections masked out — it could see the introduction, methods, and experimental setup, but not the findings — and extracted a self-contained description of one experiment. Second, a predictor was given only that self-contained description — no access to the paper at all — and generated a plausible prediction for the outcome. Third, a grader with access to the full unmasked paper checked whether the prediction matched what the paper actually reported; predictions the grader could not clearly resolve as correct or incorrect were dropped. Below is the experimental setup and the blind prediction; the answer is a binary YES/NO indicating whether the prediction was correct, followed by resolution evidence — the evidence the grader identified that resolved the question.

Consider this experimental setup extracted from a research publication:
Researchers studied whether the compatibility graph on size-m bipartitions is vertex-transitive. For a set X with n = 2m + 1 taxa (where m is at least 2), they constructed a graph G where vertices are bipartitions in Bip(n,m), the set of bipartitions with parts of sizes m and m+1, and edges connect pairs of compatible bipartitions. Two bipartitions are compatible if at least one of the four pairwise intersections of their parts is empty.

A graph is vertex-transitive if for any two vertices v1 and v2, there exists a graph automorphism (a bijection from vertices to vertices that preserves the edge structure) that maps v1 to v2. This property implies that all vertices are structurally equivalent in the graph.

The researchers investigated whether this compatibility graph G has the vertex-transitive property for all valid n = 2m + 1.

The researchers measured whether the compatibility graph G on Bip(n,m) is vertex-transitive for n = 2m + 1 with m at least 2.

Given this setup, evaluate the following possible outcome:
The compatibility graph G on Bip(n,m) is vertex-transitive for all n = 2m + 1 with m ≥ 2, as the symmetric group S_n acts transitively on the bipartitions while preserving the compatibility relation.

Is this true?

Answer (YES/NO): YES